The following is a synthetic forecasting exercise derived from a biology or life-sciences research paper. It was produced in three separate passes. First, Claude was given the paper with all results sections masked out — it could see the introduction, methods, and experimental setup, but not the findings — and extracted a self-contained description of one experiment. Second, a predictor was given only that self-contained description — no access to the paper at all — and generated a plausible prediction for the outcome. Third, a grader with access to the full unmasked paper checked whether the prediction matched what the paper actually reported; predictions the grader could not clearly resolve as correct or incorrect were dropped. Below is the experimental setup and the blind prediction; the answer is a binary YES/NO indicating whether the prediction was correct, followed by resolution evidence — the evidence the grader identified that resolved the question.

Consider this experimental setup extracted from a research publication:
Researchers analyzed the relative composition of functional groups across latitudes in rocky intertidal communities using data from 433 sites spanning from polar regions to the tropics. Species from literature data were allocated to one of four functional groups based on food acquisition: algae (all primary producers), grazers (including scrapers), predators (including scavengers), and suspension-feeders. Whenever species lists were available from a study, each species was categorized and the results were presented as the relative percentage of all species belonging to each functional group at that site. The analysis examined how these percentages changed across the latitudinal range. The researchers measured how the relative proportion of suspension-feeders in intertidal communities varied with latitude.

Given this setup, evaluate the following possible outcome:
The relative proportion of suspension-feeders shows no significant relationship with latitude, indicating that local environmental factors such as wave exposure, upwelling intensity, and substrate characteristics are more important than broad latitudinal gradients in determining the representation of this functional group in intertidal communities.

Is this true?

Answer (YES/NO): NO